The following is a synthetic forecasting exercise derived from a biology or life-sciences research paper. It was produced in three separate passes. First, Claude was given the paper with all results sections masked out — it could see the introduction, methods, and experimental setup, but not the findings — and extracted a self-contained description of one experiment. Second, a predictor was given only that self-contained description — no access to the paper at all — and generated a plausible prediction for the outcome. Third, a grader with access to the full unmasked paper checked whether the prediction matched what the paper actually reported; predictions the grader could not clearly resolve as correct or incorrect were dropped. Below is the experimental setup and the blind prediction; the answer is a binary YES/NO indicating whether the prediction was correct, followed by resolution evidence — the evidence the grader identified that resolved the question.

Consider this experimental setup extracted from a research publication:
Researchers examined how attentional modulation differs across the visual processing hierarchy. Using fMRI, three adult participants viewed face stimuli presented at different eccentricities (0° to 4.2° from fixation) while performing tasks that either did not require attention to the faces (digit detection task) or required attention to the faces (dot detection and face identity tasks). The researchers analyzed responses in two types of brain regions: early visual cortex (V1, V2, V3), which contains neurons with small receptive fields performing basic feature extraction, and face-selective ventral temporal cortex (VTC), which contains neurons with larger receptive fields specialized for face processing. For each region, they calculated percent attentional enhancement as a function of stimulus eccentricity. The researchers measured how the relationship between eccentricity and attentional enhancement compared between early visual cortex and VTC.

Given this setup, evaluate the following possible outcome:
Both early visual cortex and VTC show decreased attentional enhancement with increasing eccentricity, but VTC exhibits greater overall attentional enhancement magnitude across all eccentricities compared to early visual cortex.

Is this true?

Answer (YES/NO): NO